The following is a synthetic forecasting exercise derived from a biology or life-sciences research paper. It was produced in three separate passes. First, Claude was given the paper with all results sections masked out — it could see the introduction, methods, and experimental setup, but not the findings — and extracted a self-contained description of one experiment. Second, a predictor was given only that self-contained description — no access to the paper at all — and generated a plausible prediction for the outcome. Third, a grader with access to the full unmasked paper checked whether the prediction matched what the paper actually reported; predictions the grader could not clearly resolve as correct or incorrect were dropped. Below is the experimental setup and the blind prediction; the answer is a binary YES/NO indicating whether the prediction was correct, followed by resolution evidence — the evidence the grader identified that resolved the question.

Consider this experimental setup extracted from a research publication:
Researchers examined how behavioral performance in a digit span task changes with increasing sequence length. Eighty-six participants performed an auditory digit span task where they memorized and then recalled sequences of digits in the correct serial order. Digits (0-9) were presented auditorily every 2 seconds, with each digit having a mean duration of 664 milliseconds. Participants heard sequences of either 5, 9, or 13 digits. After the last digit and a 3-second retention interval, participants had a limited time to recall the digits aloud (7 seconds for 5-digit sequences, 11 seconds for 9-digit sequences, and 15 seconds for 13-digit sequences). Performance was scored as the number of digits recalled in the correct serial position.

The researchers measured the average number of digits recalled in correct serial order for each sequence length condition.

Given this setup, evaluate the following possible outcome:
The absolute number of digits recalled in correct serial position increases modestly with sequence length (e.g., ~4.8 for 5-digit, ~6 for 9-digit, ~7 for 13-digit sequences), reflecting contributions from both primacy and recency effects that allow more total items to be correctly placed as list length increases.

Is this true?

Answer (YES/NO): NO